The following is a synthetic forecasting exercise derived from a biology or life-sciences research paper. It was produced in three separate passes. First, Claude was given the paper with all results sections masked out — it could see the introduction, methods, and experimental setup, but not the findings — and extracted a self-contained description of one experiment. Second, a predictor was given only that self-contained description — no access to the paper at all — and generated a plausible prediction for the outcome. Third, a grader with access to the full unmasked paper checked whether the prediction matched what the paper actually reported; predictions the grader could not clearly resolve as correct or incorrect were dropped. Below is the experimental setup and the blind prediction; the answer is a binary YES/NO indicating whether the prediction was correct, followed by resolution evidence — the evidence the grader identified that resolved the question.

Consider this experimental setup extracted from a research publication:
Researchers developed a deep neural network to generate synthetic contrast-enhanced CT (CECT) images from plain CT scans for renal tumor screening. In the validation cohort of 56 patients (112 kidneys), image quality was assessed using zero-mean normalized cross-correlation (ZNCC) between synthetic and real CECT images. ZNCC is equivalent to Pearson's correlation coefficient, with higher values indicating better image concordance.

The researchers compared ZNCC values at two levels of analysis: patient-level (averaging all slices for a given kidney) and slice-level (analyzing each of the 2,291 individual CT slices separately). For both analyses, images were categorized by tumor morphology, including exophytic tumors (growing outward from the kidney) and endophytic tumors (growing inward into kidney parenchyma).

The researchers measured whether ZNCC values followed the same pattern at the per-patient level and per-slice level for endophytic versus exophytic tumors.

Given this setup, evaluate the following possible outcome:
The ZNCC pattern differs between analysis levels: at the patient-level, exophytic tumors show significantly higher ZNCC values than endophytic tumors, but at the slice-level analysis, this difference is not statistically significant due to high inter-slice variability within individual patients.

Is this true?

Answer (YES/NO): NO